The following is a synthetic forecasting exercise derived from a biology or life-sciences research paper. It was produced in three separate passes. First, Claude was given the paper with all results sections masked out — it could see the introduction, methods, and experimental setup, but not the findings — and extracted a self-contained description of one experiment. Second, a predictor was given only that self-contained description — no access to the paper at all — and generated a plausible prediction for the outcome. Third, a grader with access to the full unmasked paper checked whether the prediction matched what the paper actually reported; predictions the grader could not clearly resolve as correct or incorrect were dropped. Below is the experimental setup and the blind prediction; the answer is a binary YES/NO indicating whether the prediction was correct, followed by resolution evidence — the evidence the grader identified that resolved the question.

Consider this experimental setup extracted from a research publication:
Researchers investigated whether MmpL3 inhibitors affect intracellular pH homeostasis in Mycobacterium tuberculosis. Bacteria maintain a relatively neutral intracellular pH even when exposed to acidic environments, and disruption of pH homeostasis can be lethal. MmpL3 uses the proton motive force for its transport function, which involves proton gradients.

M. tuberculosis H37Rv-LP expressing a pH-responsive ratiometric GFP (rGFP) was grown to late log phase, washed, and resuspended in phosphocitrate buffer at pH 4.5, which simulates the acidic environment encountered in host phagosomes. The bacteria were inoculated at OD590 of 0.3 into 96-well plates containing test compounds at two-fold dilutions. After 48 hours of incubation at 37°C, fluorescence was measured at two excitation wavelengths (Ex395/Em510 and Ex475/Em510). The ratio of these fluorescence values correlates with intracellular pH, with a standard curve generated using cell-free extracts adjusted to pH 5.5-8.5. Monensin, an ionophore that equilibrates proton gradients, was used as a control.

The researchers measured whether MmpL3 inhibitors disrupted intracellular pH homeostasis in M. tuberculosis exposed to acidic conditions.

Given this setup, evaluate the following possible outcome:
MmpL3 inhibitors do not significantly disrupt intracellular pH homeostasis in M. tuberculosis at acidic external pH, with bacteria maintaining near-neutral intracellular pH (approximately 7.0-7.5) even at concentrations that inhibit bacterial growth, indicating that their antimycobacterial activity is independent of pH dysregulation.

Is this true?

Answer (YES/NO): YES